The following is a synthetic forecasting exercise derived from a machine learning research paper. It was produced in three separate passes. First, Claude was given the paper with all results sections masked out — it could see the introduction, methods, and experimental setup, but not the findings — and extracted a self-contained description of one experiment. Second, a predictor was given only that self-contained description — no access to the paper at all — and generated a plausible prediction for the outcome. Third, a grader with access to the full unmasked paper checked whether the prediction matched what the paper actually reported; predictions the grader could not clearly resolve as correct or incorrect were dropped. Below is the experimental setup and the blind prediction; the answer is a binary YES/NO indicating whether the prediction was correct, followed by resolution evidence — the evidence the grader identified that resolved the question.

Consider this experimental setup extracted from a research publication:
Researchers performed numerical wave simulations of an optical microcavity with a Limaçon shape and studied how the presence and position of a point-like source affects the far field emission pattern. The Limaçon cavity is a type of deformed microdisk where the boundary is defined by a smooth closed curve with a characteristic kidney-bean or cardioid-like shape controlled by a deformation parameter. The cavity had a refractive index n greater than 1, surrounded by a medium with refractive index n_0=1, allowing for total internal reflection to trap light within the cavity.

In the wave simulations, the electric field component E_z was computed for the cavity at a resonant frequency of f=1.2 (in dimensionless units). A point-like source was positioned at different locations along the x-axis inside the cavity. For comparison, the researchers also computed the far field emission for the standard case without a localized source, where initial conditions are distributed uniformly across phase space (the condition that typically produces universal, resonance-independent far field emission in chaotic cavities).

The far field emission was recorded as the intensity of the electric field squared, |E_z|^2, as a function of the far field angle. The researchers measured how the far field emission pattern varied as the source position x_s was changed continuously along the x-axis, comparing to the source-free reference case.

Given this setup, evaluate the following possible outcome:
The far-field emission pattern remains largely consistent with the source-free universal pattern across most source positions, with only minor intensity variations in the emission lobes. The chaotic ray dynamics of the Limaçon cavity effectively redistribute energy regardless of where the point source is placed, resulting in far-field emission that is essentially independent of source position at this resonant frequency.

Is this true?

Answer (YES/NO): NO